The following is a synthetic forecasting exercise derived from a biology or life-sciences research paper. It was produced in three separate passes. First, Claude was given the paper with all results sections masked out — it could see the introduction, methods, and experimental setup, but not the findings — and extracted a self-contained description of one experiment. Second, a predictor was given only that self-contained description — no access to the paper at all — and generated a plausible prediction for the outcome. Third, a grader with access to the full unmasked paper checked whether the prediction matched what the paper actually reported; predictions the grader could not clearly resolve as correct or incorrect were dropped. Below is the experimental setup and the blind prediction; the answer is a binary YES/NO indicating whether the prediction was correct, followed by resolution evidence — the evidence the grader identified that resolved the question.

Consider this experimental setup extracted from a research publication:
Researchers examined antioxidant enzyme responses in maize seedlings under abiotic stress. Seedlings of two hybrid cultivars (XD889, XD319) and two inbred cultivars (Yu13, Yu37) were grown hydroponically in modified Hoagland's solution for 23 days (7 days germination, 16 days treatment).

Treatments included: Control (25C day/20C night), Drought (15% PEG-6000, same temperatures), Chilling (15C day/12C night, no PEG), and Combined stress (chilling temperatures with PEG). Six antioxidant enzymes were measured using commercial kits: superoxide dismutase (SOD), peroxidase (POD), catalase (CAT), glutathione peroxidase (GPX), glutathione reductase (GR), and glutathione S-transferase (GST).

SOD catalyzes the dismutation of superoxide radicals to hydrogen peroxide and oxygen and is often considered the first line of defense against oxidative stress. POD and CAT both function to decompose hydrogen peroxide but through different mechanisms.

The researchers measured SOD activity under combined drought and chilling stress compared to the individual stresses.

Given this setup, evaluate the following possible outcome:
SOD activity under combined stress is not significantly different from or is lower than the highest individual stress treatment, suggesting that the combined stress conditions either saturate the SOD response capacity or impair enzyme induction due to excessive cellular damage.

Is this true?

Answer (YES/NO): YES